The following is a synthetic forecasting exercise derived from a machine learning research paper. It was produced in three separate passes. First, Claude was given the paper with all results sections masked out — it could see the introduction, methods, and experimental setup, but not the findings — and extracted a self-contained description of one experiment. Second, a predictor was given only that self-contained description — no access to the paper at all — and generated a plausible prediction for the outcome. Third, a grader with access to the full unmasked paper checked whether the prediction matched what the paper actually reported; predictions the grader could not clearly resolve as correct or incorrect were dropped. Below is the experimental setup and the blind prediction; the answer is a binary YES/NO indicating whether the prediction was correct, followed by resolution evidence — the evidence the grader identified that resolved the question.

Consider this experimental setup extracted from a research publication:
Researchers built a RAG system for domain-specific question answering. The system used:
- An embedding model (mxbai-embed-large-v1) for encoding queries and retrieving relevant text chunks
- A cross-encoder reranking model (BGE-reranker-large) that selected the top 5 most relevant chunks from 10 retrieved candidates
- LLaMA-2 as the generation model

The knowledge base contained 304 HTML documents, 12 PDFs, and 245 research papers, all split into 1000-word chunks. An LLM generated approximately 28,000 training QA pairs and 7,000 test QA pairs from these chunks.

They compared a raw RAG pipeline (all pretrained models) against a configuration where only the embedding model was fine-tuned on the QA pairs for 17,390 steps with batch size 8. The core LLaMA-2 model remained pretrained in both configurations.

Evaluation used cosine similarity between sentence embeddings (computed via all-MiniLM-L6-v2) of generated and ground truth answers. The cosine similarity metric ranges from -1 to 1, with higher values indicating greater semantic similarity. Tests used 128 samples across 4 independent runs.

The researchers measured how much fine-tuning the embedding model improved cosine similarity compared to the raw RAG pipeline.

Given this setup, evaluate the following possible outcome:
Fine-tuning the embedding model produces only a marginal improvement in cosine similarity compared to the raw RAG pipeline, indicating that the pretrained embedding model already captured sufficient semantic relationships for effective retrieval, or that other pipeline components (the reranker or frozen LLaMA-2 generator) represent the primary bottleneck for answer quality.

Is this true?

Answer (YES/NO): NO